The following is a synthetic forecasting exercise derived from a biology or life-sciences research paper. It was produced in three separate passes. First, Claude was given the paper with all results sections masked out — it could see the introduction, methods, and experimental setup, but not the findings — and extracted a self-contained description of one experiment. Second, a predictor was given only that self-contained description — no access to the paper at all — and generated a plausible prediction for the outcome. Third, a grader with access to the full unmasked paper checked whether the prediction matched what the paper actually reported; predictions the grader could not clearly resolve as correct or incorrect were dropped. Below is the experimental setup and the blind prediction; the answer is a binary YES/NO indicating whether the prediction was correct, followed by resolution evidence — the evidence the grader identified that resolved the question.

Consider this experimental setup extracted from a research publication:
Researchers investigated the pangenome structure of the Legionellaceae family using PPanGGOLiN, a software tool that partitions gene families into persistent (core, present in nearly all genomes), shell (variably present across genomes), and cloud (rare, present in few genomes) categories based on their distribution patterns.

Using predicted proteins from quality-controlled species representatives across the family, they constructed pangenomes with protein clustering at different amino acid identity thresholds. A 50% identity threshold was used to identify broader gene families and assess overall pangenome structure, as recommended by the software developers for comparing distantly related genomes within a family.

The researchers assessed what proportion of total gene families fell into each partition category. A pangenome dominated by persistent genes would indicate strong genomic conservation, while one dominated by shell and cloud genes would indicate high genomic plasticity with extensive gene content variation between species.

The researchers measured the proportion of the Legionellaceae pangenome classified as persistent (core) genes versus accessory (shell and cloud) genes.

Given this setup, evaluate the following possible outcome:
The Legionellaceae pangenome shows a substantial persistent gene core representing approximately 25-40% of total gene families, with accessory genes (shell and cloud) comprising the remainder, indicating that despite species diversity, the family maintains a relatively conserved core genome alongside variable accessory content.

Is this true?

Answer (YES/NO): NO